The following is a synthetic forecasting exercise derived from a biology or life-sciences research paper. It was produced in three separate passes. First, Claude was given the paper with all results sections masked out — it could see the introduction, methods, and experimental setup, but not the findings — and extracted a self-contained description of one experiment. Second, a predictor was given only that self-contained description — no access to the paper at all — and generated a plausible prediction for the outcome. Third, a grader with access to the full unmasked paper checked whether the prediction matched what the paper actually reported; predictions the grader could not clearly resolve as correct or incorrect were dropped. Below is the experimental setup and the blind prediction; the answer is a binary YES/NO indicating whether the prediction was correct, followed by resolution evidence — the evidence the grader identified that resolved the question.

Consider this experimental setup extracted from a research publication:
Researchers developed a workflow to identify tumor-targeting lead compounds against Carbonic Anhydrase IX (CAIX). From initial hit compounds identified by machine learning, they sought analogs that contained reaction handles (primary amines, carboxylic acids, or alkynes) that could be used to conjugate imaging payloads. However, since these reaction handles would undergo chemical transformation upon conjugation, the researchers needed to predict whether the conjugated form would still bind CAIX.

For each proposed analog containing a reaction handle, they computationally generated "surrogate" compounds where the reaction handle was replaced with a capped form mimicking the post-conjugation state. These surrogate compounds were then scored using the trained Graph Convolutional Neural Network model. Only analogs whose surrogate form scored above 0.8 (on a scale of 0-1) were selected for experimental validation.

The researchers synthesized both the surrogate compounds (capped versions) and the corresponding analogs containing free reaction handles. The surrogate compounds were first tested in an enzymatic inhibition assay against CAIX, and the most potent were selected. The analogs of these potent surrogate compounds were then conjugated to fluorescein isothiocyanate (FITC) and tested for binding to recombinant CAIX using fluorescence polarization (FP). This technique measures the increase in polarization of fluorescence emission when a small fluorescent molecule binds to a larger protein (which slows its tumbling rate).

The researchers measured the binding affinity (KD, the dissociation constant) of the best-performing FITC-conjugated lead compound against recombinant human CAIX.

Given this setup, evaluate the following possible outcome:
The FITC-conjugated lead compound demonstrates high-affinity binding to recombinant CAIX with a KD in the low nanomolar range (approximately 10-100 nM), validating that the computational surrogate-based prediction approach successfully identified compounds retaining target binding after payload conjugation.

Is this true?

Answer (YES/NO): NO